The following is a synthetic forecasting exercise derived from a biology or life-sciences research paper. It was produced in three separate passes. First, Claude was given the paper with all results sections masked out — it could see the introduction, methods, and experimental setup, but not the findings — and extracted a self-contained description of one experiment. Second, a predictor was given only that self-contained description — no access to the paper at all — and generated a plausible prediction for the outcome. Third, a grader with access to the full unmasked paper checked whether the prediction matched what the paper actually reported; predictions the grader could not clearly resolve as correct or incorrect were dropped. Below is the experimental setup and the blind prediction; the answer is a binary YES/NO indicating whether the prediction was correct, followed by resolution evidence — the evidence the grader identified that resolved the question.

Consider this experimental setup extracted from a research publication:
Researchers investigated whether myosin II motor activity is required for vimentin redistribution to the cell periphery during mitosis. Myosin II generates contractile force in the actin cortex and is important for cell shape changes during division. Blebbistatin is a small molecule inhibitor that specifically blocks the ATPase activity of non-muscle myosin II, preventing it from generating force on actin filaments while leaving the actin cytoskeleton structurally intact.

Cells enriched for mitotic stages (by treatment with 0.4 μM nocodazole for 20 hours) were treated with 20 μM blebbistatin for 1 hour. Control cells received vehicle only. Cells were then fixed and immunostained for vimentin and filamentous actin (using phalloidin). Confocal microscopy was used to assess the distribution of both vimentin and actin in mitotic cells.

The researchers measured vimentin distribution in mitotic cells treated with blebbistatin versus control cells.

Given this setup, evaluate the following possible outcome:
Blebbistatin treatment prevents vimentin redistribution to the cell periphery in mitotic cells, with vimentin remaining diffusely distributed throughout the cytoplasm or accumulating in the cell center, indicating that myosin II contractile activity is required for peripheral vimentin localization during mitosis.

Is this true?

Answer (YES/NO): NO